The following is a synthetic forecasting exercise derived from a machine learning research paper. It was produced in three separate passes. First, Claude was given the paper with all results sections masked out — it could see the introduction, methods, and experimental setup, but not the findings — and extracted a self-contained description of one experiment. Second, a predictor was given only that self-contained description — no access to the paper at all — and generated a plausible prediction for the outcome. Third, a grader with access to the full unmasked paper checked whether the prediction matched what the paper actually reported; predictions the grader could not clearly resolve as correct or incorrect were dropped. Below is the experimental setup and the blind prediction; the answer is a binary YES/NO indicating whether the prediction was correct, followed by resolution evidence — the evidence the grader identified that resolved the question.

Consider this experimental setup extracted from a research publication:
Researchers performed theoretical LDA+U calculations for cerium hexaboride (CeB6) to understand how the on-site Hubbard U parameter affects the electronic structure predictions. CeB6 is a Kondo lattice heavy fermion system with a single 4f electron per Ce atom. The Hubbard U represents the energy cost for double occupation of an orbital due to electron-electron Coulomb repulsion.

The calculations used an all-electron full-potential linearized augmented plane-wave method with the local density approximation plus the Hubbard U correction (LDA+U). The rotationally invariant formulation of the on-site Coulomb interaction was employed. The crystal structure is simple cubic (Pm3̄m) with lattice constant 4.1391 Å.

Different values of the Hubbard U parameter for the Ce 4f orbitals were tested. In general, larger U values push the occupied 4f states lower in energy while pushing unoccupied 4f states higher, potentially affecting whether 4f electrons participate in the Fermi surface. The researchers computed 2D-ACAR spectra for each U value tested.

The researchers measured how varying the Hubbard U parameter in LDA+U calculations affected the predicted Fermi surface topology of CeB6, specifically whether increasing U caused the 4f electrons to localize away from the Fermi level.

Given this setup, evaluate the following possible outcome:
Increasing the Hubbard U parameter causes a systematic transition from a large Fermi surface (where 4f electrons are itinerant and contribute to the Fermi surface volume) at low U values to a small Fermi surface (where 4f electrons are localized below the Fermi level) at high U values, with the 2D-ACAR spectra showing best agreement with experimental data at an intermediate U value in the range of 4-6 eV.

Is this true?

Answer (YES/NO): YES